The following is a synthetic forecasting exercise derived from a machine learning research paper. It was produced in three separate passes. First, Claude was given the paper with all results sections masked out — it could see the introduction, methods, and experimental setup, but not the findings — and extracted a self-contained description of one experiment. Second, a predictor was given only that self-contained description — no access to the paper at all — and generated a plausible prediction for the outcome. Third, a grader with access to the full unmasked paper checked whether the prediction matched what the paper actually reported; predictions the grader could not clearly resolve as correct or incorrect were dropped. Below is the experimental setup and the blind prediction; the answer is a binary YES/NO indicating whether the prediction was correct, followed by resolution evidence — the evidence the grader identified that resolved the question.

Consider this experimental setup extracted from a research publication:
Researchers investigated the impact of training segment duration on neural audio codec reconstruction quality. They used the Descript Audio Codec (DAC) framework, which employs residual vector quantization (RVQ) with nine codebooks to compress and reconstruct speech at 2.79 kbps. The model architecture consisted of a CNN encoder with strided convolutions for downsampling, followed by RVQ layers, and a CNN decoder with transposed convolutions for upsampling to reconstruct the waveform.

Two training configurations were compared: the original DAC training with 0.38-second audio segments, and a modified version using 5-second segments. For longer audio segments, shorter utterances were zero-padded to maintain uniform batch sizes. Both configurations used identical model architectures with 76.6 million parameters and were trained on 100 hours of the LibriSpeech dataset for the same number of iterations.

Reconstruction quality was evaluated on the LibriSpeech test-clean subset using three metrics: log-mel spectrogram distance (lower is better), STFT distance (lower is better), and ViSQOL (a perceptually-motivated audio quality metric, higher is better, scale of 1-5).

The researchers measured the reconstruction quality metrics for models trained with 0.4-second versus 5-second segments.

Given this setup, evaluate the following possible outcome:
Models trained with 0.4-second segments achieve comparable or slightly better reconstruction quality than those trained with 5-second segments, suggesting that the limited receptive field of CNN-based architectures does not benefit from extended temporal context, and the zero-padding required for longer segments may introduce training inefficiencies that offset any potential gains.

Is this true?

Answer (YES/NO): NO